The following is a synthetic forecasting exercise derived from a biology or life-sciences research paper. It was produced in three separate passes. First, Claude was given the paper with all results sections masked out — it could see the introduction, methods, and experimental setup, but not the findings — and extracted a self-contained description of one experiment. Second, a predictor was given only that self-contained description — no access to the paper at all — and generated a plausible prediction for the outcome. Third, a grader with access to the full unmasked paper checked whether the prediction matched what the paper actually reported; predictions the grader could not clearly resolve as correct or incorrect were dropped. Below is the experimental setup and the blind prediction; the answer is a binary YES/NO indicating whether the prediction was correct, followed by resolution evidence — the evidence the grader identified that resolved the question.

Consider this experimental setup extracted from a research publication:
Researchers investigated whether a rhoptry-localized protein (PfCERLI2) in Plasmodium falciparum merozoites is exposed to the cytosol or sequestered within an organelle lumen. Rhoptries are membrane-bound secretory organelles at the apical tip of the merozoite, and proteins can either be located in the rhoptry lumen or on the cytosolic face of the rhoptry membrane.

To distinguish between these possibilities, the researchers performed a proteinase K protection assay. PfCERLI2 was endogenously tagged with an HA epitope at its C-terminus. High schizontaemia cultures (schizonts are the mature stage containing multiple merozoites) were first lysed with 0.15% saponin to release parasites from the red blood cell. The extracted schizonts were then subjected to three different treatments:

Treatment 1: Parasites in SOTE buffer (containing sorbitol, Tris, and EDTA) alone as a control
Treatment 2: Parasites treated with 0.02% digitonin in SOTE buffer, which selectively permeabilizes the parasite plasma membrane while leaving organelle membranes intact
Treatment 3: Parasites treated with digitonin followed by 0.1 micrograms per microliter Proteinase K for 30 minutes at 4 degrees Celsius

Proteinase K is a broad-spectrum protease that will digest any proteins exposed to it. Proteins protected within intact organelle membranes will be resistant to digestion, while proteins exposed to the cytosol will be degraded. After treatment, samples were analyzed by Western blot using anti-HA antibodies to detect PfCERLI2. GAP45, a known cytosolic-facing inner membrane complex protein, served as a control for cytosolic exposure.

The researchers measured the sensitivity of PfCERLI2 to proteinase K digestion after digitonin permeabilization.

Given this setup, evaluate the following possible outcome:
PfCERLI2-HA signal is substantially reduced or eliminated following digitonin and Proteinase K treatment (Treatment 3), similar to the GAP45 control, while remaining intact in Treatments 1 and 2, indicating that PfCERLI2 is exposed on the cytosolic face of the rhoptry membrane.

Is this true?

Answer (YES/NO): YES